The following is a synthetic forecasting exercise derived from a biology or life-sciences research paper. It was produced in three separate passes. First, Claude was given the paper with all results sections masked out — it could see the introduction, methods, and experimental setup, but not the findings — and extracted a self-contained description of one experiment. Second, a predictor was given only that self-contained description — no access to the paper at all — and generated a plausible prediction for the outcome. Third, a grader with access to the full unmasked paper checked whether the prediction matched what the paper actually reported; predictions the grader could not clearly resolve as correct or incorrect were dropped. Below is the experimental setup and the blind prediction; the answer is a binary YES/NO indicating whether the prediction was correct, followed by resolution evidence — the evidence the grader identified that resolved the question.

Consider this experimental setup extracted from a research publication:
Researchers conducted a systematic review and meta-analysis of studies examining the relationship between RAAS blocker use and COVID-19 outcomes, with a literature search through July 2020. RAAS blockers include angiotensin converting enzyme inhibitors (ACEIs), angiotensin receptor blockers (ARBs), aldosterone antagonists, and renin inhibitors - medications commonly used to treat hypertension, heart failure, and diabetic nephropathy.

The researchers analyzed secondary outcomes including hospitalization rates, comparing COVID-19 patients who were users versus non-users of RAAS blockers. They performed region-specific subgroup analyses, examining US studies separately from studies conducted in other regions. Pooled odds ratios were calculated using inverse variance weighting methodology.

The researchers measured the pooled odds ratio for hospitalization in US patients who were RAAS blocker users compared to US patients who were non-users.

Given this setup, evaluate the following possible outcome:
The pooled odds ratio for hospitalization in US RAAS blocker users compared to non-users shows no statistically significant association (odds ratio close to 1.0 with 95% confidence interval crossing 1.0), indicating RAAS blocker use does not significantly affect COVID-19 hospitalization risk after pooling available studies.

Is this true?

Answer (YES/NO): NO